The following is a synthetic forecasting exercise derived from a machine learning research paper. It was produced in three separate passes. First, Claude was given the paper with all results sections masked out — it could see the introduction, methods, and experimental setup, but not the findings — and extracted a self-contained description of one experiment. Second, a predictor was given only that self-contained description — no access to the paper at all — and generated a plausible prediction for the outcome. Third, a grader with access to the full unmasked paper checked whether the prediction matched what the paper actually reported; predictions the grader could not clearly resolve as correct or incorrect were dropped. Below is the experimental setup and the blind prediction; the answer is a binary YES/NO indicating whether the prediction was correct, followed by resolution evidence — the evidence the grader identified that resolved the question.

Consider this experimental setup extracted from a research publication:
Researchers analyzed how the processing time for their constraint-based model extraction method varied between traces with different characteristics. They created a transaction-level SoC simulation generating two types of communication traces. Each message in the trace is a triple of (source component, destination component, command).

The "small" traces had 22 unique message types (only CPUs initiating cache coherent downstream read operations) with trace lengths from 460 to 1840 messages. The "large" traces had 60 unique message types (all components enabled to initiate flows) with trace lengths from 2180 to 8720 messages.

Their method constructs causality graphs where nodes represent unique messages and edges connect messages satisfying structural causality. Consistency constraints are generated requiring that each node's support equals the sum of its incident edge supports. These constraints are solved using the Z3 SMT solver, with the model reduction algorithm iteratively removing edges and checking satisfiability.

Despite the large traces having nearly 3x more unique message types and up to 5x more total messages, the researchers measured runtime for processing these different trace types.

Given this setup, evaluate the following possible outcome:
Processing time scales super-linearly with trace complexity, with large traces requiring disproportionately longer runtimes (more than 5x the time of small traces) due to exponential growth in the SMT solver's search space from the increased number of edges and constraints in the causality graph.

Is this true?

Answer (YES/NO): NO